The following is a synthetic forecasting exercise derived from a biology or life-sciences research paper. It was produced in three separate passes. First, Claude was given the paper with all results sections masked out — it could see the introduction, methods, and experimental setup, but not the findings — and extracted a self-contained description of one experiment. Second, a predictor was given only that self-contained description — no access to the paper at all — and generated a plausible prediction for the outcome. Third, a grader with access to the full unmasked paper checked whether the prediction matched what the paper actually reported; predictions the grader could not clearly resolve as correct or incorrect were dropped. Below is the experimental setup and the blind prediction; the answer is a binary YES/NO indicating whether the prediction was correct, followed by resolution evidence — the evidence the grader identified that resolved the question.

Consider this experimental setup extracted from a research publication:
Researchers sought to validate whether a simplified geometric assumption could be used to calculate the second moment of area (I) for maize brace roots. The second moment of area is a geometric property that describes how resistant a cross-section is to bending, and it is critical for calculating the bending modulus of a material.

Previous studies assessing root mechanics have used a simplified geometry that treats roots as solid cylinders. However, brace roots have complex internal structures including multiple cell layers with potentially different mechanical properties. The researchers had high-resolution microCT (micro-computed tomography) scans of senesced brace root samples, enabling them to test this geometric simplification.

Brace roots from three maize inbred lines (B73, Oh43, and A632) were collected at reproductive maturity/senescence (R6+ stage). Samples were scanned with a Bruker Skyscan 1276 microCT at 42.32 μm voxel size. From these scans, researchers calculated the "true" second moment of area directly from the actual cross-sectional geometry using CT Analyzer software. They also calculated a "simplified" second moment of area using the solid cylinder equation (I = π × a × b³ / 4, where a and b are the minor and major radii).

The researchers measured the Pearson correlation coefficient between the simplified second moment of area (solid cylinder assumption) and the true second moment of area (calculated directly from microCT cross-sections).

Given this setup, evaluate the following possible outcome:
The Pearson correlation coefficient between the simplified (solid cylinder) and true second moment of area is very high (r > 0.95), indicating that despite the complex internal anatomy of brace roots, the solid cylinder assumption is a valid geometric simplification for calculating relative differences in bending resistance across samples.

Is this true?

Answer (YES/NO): NO